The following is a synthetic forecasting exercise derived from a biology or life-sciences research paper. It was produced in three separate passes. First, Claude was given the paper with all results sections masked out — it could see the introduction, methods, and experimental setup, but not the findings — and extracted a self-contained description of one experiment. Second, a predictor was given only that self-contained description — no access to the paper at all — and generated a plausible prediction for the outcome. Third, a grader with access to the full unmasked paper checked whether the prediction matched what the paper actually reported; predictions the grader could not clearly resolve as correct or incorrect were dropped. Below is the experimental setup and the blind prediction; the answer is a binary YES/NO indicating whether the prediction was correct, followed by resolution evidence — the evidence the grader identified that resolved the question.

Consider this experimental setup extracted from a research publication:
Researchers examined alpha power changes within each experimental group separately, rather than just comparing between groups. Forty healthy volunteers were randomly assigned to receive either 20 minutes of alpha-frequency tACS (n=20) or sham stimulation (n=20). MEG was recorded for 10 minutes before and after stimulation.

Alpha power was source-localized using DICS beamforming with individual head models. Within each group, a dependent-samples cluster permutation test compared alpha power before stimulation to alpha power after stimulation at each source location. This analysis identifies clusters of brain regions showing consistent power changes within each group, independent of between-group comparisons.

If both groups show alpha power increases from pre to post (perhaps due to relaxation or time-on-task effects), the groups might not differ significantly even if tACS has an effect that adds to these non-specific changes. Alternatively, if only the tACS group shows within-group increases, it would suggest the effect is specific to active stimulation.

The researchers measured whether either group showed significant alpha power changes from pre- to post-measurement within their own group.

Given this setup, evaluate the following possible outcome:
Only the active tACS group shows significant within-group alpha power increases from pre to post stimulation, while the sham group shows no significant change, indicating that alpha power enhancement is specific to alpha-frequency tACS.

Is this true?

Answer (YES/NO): NO